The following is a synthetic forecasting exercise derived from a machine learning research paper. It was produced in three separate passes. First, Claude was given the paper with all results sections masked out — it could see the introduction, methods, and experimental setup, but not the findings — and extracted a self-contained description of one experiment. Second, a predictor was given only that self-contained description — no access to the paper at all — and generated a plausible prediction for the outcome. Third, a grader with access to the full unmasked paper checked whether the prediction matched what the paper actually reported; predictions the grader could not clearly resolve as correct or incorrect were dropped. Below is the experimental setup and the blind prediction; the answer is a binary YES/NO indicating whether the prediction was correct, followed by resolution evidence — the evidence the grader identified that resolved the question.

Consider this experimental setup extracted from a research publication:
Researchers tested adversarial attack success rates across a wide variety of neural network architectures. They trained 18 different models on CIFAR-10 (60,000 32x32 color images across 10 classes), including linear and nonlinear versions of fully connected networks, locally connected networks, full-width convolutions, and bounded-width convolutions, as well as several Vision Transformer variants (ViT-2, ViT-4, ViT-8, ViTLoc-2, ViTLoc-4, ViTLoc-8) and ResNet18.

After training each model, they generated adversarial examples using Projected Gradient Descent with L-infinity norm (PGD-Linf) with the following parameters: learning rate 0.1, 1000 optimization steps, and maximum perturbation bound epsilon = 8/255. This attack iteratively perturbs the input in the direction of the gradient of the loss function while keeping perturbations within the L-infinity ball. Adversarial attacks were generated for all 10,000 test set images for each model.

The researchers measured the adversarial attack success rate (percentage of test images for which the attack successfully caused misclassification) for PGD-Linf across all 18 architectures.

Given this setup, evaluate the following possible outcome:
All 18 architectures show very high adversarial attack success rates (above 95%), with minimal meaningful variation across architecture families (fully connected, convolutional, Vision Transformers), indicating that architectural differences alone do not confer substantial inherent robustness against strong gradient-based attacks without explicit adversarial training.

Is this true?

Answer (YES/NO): YES